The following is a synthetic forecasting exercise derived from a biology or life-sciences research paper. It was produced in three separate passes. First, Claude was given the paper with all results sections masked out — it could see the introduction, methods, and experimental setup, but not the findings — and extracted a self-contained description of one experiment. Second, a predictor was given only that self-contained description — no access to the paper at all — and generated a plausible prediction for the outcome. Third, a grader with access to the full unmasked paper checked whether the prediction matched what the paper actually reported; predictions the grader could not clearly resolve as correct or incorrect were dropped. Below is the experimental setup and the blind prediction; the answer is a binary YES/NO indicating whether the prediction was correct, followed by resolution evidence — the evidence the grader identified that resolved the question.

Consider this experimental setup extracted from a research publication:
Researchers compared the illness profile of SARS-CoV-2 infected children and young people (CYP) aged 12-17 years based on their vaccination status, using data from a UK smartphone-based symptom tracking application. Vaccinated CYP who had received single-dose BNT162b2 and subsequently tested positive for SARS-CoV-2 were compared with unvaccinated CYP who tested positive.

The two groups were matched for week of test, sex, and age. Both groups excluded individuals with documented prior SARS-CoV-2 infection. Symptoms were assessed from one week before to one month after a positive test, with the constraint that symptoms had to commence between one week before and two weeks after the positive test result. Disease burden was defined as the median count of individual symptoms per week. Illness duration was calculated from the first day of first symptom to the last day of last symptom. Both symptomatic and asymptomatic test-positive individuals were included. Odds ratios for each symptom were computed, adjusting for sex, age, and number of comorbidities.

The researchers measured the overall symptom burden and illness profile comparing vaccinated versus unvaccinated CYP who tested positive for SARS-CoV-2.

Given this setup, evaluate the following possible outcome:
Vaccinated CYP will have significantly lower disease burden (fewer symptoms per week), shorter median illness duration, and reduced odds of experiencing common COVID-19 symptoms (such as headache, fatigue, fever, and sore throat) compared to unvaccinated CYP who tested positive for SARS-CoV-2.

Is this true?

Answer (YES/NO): NO